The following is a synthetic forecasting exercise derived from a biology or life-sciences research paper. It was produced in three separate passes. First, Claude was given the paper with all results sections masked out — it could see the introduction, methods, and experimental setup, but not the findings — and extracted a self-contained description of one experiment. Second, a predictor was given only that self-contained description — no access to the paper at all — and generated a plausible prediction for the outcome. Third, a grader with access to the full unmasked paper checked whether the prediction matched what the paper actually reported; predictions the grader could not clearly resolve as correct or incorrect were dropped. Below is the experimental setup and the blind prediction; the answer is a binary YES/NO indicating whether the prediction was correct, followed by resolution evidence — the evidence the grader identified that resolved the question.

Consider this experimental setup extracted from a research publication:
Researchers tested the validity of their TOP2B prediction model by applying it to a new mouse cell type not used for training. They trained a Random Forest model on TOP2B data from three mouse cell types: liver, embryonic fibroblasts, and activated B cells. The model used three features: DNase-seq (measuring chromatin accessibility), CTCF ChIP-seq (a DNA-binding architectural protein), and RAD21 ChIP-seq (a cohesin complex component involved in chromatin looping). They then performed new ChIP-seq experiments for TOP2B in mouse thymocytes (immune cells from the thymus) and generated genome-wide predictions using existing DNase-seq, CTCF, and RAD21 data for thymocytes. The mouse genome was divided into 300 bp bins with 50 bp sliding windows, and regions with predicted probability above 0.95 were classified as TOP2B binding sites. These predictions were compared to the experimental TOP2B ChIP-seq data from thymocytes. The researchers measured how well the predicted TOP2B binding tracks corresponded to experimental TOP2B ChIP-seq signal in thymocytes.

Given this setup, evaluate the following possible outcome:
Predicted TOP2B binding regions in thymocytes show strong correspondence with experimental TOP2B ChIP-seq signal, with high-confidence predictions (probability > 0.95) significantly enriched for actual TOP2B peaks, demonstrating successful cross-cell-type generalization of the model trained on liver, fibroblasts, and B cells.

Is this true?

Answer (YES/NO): YES